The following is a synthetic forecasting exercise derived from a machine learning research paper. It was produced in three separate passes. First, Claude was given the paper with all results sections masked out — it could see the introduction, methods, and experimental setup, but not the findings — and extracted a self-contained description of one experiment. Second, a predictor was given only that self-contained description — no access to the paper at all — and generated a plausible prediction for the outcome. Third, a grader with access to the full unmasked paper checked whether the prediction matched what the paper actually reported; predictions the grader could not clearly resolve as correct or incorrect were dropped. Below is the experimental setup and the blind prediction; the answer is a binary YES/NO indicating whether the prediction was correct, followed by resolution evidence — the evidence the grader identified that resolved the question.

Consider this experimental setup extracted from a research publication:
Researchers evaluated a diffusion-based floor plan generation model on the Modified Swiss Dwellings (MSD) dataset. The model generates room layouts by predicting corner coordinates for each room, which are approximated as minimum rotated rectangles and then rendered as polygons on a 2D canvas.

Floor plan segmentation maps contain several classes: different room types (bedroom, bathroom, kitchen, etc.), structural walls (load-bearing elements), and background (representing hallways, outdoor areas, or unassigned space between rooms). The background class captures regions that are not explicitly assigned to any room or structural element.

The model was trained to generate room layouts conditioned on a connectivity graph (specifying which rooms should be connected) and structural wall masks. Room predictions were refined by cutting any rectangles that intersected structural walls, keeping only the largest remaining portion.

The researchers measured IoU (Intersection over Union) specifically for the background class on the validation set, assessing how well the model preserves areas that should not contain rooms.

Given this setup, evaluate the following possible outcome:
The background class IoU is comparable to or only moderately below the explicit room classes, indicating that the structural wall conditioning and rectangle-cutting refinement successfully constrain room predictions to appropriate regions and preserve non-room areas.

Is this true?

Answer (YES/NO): NO